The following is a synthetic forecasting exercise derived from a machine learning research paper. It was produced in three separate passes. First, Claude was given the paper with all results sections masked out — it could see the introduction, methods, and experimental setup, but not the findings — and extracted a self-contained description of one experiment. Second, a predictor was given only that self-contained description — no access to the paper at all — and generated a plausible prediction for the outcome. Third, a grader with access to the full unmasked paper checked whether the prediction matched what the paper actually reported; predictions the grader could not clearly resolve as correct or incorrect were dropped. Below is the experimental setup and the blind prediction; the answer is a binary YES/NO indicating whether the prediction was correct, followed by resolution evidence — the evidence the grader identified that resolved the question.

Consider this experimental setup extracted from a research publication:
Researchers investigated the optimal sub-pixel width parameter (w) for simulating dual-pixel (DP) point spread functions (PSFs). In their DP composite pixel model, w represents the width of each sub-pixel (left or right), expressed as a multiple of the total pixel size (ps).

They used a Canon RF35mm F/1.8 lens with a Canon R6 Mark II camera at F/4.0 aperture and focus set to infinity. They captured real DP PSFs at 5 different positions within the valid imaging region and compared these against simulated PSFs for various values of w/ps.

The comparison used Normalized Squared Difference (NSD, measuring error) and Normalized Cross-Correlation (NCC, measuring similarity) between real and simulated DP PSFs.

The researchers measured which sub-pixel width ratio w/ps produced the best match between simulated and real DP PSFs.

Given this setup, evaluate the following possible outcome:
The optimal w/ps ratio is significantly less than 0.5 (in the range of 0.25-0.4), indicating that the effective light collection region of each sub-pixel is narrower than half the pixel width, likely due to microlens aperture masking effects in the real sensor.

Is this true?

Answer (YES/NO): NO